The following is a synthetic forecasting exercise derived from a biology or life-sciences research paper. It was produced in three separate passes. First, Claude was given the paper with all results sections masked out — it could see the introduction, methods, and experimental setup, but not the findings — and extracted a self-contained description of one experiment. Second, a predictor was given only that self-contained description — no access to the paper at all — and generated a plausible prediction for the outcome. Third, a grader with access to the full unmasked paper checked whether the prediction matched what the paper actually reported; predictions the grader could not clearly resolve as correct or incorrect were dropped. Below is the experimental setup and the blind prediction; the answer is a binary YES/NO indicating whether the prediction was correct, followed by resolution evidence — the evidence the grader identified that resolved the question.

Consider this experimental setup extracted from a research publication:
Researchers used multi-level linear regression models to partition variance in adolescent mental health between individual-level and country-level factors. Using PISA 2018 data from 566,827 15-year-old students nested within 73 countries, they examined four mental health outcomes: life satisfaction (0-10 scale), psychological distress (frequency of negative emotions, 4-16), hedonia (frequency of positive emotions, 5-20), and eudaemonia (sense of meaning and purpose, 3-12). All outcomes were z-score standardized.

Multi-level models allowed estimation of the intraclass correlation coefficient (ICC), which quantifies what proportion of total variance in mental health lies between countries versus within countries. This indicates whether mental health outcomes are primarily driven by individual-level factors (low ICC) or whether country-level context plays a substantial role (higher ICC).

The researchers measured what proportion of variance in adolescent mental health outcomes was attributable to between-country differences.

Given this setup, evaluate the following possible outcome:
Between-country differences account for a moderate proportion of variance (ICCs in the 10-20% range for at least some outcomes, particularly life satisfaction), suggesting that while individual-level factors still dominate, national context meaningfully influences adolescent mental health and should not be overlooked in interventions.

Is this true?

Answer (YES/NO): NO